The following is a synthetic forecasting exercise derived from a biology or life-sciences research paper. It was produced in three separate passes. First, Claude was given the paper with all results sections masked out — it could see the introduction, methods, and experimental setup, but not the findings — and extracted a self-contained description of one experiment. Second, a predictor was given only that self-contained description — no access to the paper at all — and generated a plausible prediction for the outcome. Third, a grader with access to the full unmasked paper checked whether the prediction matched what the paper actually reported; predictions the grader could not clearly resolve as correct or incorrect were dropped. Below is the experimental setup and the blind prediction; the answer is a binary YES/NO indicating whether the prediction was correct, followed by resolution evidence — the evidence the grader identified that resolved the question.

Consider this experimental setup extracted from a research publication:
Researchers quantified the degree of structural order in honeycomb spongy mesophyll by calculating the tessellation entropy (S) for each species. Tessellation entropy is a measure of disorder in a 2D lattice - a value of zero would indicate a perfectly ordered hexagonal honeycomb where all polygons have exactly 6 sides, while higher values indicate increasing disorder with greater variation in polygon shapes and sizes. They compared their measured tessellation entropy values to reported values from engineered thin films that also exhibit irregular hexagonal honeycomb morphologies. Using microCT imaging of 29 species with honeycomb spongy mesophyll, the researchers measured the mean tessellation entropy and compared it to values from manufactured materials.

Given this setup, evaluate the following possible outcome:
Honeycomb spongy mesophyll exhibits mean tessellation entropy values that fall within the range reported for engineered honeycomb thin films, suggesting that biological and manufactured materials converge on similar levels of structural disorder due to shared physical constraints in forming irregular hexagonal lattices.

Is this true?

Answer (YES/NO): YES